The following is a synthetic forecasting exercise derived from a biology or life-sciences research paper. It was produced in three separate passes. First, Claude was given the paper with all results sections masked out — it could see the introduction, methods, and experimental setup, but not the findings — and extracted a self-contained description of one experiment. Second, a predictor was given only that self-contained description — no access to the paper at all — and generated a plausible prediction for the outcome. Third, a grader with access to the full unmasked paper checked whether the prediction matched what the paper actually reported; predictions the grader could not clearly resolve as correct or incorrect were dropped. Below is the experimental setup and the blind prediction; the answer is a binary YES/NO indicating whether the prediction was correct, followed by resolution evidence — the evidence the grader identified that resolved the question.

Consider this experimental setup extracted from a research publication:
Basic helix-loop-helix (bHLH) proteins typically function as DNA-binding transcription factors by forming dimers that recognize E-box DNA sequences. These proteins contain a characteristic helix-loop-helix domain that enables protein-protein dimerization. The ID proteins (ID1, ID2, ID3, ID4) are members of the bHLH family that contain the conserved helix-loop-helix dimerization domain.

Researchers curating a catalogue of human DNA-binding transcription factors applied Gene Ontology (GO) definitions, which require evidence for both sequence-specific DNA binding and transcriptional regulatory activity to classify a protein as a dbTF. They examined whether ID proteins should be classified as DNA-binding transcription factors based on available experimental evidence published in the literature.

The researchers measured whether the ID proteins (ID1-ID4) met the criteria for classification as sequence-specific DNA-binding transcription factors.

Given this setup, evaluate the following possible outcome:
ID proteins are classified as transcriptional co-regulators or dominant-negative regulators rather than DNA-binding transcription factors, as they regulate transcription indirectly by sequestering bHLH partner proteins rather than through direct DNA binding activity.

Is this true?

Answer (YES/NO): YES